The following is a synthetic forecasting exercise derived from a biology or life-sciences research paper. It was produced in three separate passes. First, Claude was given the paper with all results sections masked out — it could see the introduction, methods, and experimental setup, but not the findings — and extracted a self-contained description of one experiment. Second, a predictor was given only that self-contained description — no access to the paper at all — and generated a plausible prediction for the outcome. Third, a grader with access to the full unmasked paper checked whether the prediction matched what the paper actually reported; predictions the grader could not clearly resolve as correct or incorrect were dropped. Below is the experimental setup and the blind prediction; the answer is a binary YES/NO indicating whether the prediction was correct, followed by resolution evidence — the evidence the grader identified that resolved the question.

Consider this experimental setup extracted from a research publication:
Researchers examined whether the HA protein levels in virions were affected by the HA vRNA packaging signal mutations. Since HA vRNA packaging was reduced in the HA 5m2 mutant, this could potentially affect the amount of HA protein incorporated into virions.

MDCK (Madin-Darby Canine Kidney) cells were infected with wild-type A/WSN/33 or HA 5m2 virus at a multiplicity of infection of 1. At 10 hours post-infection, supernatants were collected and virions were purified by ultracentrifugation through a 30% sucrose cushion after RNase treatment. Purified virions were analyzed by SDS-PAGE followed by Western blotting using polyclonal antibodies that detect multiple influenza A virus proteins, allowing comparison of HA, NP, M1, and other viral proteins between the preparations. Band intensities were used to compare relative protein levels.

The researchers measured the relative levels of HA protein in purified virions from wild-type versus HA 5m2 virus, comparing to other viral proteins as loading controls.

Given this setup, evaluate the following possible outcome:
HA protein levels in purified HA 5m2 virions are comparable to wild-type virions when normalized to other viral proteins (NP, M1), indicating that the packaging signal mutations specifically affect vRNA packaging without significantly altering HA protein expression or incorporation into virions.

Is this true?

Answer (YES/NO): YES